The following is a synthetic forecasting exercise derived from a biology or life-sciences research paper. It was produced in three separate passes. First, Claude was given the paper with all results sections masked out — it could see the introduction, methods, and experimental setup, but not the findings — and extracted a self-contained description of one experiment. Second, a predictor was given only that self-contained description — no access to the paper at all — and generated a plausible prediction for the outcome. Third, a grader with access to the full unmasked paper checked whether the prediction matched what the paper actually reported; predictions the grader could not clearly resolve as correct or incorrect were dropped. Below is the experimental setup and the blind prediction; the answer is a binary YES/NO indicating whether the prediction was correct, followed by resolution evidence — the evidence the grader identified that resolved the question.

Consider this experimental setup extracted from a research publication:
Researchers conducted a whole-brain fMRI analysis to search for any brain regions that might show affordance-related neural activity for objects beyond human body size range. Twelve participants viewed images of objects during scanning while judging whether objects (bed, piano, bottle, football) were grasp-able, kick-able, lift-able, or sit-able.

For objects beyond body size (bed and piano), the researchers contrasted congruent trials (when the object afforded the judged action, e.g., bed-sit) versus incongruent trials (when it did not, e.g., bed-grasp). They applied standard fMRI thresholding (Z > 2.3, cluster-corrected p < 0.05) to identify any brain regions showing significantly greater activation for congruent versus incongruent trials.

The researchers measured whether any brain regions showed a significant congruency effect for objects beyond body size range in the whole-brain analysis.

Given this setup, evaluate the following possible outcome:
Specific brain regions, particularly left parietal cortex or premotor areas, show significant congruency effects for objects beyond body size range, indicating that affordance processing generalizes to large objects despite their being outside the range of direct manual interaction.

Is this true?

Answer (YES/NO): NO